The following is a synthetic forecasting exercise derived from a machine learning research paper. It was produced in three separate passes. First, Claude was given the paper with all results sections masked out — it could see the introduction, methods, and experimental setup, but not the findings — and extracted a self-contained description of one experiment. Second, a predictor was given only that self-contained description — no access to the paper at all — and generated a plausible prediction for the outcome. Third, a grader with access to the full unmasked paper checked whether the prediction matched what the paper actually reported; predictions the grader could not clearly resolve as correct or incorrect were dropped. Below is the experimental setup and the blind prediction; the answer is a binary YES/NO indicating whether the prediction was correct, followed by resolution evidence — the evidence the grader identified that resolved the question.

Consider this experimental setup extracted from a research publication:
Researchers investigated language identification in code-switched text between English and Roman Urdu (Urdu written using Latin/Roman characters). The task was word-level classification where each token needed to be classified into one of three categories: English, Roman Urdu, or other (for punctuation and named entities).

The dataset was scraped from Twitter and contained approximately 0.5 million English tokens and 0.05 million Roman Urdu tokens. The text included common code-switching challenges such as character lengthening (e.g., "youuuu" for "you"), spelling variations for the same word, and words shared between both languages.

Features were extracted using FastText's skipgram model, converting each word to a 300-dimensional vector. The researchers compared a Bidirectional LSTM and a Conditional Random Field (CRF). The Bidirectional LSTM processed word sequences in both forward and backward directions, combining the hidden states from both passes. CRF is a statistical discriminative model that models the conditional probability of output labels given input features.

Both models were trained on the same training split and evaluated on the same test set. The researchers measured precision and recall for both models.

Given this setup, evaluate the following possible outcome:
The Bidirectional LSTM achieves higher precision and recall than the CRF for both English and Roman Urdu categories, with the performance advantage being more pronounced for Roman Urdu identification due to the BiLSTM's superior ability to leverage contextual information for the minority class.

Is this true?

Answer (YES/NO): NO